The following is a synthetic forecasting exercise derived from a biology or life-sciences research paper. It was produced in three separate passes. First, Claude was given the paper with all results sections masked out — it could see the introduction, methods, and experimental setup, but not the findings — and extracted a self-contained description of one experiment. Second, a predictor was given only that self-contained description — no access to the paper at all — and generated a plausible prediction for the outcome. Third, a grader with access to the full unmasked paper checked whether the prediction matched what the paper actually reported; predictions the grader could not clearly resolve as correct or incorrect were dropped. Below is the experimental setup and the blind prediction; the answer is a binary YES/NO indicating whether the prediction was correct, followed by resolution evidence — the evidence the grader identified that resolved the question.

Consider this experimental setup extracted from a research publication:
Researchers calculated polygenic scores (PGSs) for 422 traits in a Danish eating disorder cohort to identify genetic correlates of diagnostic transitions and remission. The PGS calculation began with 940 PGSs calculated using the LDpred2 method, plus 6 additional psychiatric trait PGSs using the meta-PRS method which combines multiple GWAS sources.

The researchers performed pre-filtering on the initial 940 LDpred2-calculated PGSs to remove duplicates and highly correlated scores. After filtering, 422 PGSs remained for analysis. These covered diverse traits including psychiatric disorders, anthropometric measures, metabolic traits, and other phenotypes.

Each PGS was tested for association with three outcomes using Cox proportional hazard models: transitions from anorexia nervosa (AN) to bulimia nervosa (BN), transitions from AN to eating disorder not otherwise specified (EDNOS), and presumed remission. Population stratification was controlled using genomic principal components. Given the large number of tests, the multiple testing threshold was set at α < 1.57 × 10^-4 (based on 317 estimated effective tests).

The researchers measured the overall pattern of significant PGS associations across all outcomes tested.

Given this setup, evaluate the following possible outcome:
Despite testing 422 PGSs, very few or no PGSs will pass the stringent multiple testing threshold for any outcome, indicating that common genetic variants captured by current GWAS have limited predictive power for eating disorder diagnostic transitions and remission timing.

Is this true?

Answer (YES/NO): YES